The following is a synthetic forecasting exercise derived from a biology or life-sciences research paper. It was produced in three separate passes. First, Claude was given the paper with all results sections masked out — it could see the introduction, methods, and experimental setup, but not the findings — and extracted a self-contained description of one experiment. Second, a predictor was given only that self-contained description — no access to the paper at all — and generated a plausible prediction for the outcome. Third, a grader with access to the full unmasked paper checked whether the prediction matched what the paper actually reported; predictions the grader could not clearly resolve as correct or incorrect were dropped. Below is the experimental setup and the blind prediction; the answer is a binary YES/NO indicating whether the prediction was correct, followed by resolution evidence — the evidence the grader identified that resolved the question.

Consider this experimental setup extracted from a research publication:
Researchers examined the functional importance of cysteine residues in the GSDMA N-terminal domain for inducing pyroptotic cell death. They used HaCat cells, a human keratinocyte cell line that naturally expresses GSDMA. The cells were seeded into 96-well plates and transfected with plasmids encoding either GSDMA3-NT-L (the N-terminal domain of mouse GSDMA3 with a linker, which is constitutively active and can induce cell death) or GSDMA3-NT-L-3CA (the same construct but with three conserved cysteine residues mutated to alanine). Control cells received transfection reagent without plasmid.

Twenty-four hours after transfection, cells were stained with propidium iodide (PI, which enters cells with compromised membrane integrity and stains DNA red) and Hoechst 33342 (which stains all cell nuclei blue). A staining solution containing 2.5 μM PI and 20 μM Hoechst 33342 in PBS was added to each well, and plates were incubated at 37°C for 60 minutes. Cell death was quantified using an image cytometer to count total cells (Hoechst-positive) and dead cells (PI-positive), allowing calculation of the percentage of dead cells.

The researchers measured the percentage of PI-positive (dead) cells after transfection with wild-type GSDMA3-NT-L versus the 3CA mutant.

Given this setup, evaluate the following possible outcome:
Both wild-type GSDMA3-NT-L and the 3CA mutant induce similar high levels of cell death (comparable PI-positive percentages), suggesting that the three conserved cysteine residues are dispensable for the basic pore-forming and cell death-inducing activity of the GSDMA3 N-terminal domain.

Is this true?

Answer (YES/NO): NO